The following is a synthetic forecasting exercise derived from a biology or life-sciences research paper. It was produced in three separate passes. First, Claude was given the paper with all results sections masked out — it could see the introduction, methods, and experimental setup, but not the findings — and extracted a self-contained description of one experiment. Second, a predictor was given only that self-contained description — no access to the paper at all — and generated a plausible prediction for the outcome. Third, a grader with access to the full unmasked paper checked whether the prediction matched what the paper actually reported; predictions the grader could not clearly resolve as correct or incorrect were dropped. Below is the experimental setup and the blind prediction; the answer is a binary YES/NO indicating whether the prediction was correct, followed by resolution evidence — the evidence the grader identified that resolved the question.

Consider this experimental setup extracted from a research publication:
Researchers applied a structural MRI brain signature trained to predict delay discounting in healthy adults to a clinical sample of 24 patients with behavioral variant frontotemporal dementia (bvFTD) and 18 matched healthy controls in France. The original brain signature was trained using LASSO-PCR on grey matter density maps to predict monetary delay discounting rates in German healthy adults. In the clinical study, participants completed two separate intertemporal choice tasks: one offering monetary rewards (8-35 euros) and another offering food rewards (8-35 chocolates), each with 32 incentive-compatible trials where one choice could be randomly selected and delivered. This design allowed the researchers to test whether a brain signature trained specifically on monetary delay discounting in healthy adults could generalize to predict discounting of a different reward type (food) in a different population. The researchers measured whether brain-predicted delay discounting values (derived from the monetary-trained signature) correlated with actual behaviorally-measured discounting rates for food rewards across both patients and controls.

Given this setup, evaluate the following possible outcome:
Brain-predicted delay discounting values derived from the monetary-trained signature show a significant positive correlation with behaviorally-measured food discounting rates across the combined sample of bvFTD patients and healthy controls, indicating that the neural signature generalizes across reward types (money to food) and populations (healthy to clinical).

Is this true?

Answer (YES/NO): YES